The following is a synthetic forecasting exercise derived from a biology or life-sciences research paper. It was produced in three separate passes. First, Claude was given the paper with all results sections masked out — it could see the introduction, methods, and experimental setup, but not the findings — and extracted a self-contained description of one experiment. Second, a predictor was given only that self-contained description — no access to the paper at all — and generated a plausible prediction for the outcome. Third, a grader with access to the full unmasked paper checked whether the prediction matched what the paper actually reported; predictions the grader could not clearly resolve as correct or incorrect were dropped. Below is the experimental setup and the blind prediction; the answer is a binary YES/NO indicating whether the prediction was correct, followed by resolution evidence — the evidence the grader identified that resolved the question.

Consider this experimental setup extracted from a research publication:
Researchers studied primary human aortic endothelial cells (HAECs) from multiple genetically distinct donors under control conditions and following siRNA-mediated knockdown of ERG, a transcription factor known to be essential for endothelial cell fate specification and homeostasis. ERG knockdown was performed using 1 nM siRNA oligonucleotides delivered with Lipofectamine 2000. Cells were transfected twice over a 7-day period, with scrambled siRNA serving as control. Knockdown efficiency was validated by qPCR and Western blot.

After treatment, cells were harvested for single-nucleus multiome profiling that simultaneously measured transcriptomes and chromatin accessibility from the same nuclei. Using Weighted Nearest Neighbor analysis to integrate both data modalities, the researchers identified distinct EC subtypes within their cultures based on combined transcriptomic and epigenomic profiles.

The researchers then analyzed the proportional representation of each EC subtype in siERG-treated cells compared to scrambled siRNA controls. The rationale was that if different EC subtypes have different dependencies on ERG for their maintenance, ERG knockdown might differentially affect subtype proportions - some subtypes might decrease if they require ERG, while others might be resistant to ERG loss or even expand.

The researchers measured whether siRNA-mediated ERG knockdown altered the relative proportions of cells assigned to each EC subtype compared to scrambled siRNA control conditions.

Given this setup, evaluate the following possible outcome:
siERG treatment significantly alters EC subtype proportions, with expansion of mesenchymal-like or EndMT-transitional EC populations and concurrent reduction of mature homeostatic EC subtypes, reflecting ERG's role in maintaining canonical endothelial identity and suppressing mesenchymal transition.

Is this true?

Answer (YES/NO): NO